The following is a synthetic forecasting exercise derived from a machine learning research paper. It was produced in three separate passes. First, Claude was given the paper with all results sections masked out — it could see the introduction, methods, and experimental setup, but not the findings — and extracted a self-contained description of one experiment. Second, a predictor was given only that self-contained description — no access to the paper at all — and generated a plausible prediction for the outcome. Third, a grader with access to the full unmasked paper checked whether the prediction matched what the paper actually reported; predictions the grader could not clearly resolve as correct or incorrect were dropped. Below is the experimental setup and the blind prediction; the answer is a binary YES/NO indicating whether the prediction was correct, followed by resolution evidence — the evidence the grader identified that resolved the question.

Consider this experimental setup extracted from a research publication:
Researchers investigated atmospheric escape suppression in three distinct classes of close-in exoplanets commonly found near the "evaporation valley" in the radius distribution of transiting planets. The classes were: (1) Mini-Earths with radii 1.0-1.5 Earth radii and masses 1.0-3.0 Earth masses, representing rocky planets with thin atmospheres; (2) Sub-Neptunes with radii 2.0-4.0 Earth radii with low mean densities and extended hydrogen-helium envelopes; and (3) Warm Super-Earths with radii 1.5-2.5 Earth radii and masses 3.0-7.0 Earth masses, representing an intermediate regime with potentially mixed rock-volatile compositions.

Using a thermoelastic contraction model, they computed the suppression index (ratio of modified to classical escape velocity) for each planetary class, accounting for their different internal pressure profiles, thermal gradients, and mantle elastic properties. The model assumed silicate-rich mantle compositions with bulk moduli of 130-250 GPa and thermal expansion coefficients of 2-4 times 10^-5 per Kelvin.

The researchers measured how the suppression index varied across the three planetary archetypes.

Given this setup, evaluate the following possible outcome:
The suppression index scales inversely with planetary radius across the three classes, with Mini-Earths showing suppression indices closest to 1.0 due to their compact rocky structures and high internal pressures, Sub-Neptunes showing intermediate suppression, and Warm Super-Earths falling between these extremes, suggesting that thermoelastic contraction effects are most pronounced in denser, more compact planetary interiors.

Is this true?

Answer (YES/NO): NO